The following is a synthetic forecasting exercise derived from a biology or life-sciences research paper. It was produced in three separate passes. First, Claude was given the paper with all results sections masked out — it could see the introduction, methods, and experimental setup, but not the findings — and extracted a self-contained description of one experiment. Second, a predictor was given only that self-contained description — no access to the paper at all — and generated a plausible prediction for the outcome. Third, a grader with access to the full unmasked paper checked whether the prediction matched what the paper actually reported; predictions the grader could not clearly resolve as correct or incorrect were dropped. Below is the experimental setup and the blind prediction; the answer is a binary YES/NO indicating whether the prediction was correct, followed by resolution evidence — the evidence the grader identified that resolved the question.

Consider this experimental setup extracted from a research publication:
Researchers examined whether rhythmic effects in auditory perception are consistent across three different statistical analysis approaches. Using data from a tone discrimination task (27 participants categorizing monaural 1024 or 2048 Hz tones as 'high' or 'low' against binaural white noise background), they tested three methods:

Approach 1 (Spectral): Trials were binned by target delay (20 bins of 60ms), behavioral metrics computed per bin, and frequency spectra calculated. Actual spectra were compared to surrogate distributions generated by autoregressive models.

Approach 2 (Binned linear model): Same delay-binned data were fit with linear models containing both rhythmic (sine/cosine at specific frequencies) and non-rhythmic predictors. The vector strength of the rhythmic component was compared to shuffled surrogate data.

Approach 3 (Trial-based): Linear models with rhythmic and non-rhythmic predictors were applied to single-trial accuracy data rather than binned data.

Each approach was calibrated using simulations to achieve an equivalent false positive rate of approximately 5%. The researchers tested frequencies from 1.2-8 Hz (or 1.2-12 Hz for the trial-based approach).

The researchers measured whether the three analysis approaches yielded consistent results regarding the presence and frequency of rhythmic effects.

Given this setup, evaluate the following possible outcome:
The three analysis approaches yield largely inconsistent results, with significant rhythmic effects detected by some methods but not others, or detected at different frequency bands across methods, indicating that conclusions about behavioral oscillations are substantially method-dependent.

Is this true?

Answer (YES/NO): YES